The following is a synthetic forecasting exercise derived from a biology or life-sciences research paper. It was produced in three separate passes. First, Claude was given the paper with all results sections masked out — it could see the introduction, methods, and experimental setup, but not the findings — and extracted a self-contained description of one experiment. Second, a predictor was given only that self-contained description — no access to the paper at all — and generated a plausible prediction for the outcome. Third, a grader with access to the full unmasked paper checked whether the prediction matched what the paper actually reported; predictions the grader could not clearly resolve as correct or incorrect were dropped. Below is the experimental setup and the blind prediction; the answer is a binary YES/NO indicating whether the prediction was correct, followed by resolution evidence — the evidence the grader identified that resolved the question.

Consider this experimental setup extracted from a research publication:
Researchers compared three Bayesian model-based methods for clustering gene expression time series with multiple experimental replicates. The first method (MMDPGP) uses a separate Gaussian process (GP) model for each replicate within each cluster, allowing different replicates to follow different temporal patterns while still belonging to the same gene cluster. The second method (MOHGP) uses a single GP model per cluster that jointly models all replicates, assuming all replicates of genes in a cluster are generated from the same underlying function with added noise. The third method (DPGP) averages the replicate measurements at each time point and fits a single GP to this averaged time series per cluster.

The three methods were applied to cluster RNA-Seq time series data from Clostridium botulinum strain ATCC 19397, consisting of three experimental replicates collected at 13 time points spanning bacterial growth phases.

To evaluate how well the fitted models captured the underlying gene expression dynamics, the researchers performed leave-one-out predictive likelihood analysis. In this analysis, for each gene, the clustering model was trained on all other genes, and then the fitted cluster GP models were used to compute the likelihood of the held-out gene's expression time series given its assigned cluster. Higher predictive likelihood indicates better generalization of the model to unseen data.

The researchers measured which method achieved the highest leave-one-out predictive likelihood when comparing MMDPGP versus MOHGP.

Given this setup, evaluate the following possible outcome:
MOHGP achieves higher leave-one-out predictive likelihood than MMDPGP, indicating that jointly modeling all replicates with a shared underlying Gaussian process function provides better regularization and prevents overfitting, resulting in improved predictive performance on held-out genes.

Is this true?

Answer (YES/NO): NO